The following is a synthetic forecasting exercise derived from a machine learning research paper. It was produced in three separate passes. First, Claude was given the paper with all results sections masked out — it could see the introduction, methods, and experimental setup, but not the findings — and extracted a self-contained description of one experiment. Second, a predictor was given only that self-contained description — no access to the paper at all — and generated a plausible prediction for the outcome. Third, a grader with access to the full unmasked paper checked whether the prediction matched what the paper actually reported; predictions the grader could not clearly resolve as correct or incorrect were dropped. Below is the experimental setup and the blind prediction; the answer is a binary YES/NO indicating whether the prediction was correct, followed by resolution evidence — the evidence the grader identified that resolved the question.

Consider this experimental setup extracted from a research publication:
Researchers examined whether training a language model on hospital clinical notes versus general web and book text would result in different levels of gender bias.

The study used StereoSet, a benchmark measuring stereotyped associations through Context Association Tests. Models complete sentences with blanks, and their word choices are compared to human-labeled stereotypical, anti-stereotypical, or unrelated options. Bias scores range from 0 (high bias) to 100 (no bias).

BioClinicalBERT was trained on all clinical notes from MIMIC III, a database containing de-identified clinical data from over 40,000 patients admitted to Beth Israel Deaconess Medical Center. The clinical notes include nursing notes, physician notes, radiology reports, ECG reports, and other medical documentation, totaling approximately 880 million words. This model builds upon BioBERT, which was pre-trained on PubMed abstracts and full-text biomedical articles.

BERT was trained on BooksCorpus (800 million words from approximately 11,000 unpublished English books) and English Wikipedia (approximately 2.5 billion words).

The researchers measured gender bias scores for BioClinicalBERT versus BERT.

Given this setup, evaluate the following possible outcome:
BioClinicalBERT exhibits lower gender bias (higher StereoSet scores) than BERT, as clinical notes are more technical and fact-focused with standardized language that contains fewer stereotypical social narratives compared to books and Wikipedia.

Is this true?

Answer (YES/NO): NO